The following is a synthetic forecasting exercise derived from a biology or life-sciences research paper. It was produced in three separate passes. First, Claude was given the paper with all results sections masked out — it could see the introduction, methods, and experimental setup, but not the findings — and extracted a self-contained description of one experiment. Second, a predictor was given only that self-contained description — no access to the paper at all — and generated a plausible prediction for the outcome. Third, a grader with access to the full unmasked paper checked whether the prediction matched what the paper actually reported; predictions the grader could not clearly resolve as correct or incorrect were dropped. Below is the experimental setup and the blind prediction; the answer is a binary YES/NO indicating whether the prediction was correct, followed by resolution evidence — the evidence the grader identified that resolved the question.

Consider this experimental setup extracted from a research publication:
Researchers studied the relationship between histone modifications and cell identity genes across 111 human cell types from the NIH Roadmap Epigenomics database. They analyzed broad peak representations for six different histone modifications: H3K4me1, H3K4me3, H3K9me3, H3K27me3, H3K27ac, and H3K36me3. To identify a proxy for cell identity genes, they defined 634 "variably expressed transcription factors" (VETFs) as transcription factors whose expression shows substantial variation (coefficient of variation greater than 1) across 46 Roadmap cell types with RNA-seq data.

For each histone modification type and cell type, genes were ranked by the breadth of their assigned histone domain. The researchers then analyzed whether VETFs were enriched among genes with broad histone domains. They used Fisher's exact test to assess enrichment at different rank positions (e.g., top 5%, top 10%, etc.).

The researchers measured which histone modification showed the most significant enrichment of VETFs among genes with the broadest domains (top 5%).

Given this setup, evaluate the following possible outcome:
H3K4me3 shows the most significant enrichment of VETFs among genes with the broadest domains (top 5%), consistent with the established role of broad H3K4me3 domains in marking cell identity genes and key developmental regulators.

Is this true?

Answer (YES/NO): NO